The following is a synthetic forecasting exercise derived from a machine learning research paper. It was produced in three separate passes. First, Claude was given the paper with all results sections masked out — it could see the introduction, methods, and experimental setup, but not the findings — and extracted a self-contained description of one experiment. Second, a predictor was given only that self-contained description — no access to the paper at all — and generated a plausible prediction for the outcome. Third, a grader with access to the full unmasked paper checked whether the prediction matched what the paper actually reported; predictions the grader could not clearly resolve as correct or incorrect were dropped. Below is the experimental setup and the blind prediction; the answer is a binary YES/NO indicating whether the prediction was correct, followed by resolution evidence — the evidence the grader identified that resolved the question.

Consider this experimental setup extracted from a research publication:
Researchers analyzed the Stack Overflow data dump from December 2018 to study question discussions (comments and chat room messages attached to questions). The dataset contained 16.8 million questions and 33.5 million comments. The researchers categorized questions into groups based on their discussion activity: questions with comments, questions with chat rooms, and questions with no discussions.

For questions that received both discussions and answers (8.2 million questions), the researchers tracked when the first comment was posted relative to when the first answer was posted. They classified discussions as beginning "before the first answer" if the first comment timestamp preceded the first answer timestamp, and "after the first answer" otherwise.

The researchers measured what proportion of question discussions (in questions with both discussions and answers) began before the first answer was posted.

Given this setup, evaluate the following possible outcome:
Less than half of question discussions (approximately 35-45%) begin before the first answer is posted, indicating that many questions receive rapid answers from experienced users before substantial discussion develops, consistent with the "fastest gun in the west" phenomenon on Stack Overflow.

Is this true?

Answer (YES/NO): NO